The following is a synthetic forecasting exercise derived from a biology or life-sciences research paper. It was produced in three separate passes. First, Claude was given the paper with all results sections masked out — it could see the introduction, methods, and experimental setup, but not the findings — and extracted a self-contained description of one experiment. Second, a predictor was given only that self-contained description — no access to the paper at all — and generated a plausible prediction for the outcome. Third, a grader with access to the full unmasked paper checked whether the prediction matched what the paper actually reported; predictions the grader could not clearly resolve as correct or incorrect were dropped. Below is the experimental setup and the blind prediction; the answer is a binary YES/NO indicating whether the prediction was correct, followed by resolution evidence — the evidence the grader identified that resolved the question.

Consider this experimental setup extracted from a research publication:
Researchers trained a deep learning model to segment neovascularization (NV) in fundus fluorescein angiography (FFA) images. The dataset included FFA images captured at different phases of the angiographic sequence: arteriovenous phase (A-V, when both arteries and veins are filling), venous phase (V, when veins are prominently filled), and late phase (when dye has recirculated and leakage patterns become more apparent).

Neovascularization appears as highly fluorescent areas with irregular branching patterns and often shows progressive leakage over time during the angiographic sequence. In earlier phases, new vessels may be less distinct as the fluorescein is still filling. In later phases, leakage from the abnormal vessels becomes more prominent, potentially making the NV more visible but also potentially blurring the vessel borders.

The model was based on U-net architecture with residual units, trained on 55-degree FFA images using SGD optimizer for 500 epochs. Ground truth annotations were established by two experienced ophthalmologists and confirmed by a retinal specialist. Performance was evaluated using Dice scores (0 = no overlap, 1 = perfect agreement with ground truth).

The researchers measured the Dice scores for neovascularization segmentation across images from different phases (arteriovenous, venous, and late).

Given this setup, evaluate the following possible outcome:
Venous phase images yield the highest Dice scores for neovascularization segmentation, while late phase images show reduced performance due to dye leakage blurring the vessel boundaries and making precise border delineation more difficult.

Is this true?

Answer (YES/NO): YES